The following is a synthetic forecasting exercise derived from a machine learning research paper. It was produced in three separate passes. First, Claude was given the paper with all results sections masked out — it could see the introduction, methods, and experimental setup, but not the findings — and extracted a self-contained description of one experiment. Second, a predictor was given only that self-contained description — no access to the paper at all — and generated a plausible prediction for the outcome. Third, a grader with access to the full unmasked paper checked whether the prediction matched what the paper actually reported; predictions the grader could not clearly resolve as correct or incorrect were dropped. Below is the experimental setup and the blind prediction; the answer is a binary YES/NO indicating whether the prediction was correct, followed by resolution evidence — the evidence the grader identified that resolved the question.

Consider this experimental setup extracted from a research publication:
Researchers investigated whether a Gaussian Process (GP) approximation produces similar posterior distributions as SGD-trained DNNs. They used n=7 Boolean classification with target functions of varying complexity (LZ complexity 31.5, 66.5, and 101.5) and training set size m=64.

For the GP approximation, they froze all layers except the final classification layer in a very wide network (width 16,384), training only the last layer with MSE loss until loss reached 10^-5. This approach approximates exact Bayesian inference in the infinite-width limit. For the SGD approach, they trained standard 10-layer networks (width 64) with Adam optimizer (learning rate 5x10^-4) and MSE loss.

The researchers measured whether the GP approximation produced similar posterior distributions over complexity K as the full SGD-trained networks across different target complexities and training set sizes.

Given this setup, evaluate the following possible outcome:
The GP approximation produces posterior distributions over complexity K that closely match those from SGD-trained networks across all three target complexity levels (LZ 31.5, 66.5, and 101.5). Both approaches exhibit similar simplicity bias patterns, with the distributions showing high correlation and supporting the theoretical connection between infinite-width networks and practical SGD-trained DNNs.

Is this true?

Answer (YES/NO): YES